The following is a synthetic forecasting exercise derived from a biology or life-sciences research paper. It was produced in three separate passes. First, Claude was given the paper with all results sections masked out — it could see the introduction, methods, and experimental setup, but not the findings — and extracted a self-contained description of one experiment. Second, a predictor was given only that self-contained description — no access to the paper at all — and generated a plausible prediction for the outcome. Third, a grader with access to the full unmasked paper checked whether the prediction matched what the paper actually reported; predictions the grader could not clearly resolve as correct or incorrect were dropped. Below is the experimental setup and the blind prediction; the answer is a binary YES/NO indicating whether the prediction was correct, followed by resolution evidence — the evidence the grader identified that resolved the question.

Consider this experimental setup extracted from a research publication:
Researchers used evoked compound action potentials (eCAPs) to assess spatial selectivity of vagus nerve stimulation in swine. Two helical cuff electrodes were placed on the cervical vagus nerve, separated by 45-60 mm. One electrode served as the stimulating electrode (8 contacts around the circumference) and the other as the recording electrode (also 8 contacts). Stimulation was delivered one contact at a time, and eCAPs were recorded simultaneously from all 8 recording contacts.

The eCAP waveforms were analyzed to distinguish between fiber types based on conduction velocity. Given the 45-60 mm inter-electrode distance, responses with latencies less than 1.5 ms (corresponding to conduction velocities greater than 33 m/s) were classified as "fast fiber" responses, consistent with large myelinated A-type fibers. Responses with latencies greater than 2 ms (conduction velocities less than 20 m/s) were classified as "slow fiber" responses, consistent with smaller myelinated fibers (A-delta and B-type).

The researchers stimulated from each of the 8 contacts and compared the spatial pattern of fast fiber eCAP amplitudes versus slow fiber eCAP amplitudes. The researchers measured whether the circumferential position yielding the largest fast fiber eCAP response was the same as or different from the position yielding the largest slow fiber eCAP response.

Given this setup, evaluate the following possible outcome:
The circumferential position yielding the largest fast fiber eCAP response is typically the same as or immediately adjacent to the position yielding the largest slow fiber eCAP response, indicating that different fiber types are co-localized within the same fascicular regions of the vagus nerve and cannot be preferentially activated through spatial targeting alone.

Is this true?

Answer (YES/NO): NO